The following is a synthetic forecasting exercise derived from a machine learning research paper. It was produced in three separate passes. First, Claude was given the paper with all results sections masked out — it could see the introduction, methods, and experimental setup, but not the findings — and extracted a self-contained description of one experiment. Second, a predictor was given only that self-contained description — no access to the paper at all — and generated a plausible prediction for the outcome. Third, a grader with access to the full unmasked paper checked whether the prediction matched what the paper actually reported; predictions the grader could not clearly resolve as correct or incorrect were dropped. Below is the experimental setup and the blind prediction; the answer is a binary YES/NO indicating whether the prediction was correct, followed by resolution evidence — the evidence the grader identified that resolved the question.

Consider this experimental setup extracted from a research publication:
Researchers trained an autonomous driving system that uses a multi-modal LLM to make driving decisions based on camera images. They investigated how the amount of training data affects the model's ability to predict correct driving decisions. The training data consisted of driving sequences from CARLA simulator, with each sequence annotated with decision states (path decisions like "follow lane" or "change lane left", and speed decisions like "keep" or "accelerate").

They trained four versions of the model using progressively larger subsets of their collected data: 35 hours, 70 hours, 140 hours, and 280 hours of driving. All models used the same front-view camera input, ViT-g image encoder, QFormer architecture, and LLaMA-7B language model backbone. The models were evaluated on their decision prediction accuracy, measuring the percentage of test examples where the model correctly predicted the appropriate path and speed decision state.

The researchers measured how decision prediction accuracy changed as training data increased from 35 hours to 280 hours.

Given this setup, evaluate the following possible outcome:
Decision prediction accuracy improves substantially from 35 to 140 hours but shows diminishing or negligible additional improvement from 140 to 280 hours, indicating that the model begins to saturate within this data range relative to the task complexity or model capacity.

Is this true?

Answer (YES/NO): NO